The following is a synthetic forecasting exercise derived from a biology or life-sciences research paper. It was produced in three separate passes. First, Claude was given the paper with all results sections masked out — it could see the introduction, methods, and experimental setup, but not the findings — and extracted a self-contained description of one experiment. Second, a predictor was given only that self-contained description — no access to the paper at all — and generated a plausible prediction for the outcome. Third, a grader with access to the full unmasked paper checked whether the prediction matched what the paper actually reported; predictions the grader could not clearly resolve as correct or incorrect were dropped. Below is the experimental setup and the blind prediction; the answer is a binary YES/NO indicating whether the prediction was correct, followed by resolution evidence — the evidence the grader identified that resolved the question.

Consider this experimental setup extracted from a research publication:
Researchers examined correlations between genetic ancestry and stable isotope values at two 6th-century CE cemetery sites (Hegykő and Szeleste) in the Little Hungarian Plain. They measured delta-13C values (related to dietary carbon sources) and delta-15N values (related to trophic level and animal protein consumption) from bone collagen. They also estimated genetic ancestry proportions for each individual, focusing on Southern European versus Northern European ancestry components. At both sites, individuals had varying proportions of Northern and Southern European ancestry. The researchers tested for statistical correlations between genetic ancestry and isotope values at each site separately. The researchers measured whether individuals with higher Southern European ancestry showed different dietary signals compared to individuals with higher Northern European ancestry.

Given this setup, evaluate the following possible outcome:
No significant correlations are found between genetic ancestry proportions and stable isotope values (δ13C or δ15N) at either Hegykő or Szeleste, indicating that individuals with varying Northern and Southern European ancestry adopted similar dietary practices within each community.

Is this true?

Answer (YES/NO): NO